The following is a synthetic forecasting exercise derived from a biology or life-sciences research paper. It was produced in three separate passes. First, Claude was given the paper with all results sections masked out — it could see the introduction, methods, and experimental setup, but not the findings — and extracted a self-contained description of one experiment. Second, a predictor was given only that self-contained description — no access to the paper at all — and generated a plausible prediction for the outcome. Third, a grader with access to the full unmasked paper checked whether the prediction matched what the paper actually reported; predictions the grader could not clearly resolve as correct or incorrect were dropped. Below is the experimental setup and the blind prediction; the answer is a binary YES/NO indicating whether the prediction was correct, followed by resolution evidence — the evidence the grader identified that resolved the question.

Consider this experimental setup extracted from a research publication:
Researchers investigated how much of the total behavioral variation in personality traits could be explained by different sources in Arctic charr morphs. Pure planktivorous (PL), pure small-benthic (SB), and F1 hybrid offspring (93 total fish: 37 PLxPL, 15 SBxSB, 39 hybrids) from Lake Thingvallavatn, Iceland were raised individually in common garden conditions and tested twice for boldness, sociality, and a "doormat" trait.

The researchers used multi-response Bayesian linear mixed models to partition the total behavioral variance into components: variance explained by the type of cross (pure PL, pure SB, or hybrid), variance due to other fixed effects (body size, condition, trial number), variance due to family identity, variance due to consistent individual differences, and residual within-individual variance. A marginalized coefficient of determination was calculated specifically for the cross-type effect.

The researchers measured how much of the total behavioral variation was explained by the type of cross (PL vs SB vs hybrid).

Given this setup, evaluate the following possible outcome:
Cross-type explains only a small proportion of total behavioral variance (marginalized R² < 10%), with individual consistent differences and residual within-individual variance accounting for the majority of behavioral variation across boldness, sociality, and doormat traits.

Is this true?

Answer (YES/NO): YES